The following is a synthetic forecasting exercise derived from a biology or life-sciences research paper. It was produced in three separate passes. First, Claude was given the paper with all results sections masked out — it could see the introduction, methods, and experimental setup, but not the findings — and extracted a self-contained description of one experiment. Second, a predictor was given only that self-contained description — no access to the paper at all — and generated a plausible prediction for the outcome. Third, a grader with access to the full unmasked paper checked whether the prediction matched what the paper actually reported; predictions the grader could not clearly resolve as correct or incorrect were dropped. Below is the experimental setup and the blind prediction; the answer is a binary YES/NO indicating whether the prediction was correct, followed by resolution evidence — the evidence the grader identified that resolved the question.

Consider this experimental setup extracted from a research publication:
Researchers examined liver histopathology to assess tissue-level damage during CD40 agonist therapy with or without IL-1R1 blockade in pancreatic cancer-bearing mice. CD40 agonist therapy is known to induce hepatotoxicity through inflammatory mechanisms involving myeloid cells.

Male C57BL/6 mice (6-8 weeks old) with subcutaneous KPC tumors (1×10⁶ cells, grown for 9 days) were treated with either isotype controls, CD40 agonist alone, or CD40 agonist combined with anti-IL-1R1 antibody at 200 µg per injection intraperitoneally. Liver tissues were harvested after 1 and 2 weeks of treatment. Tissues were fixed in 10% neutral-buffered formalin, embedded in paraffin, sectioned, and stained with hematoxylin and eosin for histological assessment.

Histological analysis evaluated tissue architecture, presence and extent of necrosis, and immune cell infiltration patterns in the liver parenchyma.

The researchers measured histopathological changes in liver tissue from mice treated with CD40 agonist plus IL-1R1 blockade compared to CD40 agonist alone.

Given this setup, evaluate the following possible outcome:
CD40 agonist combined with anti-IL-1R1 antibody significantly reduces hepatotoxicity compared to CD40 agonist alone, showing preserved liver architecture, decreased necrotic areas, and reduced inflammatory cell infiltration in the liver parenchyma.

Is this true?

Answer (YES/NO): NO